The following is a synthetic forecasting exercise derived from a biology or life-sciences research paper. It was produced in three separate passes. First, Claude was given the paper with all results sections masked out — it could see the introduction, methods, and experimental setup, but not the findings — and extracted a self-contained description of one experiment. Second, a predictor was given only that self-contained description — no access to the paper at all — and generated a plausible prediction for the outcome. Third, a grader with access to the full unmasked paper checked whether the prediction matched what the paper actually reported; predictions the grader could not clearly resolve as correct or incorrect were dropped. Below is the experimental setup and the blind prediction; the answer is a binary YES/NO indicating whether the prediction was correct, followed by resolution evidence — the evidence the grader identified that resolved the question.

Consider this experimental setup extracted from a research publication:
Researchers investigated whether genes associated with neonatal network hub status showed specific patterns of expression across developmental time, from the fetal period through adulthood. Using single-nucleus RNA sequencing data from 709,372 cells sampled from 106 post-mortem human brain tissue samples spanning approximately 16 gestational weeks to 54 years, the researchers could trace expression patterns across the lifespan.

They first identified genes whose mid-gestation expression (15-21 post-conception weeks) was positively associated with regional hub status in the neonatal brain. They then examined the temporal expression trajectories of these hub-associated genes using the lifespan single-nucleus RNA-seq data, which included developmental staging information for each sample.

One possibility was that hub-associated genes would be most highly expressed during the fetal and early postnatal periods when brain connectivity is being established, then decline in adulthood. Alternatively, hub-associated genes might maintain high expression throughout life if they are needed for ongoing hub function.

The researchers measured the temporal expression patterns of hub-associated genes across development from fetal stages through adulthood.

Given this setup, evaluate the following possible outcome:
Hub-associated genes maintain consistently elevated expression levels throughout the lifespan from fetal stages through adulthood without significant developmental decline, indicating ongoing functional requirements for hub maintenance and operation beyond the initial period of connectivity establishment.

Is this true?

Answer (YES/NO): NO